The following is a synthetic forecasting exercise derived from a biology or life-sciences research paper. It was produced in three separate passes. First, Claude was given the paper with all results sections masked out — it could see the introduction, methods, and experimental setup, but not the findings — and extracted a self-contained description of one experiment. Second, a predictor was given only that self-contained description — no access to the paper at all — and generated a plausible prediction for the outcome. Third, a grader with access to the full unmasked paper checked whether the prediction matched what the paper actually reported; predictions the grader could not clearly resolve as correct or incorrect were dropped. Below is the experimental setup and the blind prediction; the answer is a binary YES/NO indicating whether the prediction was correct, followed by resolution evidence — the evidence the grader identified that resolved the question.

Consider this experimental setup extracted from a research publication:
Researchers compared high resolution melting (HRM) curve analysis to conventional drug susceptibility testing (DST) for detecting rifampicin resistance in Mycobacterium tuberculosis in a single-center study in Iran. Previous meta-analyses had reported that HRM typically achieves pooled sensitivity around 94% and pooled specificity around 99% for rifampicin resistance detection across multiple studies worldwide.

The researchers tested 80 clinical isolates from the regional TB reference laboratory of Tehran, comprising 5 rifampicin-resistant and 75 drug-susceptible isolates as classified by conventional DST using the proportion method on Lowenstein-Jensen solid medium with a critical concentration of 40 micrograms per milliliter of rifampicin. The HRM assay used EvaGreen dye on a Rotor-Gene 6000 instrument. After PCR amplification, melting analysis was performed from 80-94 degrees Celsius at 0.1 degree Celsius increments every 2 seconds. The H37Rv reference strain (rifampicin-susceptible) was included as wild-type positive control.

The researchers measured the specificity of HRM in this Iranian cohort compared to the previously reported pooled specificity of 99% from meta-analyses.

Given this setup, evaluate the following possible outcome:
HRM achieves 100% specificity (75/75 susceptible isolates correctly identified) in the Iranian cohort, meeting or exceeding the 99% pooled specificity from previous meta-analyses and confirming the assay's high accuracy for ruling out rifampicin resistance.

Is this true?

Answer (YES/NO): NO